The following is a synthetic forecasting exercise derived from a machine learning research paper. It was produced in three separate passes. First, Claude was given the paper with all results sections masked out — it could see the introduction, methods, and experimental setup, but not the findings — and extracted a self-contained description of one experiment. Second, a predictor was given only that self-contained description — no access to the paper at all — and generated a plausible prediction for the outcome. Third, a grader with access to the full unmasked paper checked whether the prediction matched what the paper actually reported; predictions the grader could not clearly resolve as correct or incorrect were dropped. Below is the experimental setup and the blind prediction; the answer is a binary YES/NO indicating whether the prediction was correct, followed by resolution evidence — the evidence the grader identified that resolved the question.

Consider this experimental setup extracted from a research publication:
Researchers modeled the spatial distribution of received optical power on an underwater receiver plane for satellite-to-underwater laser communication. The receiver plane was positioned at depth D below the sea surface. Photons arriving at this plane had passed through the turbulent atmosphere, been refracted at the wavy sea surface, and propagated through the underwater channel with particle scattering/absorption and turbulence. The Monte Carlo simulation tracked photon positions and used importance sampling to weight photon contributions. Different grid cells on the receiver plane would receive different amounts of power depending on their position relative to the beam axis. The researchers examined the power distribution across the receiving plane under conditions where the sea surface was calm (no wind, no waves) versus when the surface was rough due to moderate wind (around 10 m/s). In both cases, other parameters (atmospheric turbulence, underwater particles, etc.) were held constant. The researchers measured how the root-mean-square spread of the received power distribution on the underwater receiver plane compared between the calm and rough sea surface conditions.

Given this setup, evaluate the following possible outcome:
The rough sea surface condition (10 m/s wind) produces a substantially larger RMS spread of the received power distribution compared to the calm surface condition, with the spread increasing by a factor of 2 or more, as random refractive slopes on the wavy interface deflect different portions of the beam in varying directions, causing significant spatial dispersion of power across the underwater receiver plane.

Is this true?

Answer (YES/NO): NO